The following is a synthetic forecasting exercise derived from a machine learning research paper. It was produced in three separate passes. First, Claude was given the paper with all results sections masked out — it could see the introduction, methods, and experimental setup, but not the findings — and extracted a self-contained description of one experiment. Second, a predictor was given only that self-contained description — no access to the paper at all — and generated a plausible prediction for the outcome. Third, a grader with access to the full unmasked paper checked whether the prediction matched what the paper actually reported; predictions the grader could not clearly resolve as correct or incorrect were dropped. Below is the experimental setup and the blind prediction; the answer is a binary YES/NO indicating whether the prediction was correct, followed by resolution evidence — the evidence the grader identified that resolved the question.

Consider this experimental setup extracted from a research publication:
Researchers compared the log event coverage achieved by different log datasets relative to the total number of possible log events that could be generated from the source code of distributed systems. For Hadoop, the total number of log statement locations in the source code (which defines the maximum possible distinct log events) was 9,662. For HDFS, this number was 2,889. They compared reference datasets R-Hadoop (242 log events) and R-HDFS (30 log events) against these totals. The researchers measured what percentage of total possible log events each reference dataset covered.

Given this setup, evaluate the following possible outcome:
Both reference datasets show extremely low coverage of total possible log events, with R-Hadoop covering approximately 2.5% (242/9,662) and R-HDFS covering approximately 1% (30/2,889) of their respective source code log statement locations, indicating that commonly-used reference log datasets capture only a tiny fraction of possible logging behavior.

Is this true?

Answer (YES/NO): YES